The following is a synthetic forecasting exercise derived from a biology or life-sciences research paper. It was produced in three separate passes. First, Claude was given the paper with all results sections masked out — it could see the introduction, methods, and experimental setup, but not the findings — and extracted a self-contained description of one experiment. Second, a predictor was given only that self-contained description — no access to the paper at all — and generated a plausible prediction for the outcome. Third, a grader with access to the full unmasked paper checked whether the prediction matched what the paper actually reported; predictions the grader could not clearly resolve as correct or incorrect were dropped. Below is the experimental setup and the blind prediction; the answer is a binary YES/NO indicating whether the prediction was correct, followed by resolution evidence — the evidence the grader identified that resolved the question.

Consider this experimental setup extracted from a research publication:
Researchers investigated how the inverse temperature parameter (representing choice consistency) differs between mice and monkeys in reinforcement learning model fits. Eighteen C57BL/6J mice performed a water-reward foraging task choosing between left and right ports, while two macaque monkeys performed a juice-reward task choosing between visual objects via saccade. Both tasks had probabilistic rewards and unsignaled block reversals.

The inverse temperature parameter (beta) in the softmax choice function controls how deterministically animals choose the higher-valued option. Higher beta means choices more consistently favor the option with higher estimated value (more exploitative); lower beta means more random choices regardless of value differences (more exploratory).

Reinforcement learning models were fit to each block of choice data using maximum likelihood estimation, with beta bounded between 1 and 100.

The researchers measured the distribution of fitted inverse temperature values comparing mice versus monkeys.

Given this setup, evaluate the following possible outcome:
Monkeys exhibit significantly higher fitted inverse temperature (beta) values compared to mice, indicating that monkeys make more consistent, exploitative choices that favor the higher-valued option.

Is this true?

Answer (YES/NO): NO